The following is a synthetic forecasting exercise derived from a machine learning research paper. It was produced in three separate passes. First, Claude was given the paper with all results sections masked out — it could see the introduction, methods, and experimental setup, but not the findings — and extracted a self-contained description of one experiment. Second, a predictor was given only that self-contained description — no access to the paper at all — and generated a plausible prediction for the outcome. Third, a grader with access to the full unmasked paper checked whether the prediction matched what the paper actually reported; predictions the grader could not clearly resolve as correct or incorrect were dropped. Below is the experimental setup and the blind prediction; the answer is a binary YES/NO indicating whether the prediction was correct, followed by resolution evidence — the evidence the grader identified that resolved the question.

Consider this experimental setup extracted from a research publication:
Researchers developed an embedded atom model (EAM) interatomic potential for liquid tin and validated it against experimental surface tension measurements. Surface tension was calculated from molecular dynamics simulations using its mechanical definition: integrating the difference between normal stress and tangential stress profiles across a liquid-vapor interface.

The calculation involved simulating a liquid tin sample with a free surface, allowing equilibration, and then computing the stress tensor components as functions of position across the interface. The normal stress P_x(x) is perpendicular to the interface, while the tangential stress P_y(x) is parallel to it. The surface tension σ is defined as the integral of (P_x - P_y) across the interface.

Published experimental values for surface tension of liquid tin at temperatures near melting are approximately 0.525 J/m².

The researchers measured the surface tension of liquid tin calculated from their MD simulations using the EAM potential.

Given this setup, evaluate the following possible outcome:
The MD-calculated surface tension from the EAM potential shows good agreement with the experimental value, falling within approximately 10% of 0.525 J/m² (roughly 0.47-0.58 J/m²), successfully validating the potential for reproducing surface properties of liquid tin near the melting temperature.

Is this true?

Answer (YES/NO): NO